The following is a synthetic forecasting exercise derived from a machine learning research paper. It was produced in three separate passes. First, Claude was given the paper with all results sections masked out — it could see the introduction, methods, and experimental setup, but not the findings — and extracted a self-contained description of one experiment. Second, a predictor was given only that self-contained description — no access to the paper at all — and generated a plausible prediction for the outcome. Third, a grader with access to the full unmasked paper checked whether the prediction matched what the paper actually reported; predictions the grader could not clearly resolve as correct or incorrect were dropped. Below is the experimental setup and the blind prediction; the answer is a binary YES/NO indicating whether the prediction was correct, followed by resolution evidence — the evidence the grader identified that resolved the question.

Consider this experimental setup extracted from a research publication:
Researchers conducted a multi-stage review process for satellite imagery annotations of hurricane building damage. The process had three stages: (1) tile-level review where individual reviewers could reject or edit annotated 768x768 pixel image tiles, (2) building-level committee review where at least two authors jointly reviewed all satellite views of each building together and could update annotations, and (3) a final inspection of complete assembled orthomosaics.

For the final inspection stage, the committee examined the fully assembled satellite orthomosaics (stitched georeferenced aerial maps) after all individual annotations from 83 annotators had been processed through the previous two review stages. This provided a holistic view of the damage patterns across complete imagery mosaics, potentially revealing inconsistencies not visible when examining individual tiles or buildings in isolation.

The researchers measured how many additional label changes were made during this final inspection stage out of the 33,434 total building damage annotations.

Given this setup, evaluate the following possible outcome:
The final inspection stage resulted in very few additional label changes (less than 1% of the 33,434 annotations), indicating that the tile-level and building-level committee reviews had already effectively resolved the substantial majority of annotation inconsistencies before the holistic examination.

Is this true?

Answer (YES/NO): YES